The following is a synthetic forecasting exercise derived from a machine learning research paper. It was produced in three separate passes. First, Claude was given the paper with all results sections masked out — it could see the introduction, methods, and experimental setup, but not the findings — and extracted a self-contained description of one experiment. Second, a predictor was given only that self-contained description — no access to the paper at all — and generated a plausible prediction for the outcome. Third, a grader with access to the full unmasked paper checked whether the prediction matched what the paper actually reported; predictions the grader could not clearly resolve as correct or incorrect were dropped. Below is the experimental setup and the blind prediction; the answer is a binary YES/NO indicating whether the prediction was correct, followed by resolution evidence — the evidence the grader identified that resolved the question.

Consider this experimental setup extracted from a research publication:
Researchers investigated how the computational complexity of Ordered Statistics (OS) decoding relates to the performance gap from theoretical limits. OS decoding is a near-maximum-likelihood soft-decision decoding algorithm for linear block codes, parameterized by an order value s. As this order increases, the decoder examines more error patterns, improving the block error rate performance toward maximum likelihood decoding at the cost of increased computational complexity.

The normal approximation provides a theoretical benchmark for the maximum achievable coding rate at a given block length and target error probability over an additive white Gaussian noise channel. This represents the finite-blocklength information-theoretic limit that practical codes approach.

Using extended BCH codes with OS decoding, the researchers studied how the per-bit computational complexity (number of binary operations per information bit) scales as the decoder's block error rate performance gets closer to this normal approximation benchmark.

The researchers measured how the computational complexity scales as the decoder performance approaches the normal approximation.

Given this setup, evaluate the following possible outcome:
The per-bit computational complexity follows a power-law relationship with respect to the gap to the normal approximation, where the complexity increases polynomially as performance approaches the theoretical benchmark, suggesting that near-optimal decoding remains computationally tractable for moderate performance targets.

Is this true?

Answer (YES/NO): NO